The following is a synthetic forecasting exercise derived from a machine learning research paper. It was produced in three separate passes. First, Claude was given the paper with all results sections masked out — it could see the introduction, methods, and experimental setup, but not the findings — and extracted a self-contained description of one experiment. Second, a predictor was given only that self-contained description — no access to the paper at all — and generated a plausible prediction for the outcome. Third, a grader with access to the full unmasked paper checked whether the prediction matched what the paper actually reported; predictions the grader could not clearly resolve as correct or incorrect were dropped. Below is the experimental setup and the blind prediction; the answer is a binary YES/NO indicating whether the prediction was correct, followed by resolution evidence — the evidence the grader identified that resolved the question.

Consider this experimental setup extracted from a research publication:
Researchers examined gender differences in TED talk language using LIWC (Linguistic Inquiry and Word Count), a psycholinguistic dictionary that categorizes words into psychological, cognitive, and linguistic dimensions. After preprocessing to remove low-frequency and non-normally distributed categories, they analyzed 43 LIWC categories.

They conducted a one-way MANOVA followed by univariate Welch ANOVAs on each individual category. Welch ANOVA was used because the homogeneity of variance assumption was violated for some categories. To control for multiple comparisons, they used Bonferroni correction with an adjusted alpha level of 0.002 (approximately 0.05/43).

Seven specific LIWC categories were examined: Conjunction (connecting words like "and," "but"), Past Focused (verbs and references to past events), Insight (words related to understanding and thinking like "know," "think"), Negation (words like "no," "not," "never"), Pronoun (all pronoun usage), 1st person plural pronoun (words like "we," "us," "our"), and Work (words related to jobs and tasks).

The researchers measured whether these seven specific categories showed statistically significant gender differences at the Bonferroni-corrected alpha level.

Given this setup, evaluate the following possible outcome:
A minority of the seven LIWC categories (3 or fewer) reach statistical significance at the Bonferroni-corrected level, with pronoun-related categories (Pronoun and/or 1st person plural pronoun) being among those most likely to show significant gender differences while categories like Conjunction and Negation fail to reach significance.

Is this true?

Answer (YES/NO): NO